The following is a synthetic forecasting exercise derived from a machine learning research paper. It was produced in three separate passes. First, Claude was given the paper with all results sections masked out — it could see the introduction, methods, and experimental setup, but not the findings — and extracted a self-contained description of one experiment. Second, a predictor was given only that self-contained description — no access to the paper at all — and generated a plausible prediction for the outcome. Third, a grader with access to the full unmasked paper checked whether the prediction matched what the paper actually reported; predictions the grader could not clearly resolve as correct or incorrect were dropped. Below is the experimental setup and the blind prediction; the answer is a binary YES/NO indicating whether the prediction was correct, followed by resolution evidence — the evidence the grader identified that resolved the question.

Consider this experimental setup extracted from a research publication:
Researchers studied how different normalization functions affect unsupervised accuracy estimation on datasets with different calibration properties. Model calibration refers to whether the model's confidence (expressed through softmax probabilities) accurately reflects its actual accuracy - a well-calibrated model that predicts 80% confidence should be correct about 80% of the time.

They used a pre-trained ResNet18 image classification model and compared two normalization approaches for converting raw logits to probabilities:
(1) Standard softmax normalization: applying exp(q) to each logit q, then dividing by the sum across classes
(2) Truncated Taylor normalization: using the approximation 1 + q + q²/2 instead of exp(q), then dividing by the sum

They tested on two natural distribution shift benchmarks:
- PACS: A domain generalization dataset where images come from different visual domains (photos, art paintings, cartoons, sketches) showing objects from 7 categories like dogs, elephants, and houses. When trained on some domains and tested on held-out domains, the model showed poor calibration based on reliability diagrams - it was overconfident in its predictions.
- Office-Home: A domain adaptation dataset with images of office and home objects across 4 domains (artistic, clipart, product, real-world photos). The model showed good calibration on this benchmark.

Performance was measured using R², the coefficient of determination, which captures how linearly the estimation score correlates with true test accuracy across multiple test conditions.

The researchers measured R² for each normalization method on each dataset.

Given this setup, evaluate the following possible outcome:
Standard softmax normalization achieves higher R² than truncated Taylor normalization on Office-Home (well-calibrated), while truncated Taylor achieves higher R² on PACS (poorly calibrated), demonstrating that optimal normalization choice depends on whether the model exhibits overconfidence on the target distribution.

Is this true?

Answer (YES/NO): NO